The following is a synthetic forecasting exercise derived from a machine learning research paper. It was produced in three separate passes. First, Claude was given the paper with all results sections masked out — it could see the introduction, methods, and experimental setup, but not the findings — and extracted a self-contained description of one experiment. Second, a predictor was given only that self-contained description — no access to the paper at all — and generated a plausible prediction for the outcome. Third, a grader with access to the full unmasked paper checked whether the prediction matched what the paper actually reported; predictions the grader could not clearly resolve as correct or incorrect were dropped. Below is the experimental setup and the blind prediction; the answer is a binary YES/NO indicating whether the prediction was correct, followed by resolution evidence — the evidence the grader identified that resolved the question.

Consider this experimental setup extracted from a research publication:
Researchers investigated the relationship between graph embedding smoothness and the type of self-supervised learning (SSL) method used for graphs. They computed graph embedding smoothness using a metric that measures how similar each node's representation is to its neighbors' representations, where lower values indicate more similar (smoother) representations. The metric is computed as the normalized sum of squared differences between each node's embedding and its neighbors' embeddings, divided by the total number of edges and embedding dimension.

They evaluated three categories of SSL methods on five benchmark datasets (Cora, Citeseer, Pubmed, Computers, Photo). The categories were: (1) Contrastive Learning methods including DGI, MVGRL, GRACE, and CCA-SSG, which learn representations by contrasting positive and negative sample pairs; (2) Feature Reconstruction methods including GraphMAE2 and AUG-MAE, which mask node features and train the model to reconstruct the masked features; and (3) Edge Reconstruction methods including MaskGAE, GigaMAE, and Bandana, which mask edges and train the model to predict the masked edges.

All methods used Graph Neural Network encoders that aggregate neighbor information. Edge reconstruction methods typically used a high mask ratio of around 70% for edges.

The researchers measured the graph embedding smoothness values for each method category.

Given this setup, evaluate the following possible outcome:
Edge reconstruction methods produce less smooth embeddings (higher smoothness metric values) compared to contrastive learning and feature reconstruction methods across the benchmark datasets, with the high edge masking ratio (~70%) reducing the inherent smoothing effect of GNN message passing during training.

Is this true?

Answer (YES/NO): YES